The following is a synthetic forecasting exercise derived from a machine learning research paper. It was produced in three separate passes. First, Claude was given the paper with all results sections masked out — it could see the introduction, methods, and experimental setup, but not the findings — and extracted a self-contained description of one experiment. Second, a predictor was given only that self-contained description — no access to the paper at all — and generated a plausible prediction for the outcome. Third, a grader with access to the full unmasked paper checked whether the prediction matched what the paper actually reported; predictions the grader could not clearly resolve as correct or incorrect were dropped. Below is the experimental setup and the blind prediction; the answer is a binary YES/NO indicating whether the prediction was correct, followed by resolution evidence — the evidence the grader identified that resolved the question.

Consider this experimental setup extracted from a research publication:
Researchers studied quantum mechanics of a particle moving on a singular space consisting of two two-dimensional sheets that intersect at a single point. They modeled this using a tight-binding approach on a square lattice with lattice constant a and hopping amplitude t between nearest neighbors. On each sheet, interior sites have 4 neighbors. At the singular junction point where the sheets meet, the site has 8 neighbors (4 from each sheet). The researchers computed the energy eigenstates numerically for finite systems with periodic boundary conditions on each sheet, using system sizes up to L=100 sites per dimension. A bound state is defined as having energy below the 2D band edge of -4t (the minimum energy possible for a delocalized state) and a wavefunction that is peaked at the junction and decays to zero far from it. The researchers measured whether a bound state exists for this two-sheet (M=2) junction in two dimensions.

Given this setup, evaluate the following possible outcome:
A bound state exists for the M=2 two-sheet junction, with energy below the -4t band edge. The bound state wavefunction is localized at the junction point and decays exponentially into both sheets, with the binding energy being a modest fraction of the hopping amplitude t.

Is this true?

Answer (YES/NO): YES